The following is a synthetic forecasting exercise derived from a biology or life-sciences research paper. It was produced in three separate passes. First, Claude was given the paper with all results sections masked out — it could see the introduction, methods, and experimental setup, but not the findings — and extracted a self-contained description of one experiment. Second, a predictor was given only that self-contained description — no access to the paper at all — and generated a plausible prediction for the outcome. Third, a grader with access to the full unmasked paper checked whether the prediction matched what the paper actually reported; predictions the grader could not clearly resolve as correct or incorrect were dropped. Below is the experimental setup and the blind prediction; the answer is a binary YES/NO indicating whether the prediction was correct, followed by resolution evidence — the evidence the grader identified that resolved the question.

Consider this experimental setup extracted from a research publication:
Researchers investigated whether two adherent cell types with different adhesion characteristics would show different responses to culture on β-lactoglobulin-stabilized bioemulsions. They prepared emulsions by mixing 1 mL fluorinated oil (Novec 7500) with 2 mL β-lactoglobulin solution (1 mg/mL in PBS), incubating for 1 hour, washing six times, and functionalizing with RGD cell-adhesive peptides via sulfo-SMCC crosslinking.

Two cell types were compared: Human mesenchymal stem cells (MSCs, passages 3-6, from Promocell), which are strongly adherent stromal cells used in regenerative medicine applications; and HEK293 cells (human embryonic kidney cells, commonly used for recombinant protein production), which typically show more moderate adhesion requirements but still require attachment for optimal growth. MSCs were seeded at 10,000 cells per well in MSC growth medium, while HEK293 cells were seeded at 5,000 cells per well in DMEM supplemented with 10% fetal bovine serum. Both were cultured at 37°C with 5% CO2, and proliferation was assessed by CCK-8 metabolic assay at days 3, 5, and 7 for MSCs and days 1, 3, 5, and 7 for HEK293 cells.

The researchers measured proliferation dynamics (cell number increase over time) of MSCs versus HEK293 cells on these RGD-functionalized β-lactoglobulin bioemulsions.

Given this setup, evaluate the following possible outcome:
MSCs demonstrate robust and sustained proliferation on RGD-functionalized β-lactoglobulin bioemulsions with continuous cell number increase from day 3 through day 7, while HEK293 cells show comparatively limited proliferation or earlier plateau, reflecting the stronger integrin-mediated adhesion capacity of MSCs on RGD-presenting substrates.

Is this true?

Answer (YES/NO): NO